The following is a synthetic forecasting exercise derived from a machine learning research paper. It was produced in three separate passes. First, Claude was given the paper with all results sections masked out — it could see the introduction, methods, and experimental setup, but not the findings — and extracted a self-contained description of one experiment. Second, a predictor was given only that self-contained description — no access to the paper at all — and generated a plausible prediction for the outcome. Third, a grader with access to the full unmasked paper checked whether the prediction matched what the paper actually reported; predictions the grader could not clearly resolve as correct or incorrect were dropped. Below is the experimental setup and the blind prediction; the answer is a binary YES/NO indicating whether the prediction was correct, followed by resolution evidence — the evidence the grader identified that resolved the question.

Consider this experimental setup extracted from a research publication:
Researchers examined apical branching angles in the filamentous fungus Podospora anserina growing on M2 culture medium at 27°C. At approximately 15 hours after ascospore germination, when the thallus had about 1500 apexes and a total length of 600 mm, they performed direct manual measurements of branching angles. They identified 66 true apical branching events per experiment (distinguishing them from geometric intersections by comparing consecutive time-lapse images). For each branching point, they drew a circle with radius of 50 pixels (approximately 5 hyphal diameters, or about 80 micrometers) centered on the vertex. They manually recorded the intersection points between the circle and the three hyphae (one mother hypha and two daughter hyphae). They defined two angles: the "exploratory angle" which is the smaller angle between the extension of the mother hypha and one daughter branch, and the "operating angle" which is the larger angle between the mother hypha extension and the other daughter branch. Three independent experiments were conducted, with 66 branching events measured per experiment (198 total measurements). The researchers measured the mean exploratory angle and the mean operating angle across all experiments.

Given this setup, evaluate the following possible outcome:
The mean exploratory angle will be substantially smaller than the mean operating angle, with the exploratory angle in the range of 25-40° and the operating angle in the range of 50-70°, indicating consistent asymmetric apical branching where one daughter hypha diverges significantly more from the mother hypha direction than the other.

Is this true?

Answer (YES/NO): NO